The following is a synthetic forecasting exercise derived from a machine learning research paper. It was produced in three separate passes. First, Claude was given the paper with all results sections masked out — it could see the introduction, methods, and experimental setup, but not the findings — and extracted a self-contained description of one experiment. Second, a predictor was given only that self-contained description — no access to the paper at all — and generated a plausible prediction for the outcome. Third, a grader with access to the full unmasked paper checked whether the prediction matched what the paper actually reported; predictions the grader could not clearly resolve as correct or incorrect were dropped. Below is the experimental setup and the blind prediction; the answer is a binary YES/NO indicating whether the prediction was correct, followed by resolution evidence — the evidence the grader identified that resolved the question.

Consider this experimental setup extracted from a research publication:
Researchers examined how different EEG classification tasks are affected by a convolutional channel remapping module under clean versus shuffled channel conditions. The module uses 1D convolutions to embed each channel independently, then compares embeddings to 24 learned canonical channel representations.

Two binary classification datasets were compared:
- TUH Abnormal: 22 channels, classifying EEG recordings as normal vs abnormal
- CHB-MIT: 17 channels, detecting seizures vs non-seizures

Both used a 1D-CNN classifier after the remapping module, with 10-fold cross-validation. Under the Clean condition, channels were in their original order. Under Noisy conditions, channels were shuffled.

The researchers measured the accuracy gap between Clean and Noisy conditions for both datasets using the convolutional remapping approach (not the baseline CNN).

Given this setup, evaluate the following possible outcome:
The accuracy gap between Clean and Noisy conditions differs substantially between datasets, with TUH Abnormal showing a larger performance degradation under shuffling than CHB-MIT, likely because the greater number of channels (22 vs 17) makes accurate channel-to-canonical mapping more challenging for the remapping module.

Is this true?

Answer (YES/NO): NO